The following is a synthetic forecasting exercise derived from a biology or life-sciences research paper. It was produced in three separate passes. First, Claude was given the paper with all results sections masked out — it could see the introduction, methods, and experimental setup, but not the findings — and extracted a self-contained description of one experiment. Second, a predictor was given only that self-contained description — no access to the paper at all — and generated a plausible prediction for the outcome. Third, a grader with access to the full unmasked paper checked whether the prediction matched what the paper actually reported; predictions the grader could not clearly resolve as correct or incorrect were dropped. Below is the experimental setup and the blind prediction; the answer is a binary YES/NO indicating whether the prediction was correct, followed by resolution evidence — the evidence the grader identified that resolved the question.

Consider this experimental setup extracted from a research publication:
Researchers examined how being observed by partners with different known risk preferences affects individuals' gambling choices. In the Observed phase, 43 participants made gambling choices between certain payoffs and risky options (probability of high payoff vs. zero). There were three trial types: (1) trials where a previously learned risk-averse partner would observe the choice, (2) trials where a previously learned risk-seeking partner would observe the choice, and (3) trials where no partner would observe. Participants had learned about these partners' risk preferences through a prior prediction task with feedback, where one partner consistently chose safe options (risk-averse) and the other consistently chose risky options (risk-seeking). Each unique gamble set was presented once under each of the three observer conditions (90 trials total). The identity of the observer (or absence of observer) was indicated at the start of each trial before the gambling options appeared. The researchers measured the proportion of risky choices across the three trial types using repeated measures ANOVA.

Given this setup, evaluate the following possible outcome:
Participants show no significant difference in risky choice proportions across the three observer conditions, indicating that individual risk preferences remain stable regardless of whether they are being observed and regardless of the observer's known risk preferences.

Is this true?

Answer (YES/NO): NO